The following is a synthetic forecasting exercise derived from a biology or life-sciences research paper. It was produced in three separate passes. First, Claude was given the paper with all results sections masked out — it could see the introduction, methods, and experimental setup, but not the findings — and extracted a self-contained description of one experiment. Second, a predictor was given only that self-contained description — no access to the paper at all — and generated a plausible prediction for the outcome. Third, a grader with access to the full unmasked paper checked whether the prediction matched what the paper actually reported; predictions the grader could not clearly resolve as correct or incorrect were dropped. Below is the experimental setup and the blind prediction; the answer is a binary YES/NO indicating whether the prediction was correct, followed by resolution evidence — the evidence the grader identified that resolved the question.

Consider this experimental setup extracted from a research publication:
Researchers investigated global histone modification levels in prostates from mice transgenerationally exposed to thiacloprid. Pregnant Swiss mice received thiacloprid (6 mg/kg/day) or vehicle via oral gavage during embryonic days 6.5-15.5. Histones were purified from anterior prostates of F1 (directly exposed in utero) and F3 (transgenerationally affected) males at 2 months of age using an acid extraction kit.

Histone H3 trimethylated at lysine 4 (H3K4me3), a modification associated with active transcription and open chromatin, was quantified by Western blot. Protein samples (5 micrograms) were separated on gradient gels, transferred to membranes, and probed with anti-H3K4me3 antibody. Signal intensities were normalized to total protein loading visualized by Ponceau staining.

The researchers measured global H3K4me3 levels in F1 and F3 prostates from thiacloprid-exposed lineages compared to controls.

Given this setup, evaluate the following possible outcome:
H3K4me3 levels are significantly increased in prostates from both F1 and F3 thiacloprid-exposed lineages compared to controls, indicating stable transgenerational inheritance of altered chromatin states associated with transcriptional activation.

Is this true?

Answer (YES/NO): YES